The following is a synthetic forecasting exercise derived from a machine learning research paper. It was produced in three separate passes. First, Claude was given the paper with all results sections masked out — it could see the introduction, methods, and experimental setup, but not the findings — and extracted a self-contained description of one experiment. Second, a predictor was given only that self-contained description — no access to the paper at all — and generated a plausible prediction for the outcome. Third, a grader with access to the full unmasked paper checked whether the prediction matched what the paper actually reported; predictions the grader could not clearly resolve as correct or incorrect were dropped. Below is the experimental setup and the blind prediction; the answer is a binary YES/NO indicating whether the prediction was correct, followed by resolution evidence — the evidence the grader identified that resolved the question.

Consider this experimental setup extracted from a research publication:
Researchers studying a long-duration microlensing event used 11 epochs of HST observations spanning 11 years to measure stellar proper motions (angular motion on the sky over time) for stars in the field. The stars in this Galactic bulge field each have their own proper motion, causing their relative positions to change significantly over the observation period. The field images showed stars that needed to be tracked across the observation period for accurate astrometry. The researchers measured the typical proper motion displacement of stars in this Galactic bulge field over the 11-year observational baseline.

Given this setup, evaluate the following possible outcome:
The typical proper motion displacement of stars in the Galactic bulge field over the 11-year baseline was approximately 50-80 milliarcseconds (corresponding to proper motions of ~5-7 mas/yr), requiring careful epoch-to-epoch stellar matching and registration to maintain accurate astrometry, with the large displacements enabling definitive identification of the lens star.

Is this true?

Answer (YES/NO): NO